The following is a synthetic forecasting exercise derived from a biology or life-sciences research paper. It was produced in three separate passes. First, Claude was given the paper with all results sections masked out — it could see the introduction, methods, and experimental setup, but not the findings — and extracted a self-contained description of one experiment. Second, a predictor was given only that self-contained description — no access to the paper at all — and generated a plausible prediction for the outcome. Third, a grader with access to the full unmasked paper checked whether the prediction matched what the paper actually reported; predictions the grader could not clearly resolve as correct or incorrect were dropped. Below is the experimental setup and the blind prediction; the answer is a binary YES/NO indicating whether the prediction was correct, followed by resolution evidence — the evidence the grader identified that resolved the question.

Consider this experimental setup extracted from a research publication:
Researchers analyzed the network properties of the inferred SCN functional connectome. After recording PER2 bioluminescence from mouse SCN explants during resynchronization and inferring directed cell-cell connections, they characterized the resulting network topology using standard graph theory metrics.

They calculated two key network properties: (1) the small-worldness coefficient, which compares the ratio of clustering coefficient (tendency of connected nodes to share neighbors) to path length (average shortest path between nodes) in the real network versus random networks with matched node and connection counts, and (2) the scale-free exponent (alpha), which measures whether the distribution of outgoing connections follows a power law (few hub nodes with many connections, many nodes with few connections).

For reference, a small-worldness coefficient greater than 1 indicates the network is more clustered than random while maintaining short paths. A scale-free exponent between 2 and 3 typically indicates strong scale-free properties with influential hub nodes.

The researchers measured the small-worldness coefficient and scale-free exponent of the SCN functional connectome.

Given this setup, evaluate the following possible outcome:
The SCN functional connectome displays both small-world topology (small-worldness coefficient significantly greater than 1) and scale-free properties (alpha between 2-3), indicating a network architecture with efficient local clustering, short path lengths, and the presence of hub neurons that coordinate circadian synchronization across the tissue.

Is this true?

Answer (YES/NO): NO